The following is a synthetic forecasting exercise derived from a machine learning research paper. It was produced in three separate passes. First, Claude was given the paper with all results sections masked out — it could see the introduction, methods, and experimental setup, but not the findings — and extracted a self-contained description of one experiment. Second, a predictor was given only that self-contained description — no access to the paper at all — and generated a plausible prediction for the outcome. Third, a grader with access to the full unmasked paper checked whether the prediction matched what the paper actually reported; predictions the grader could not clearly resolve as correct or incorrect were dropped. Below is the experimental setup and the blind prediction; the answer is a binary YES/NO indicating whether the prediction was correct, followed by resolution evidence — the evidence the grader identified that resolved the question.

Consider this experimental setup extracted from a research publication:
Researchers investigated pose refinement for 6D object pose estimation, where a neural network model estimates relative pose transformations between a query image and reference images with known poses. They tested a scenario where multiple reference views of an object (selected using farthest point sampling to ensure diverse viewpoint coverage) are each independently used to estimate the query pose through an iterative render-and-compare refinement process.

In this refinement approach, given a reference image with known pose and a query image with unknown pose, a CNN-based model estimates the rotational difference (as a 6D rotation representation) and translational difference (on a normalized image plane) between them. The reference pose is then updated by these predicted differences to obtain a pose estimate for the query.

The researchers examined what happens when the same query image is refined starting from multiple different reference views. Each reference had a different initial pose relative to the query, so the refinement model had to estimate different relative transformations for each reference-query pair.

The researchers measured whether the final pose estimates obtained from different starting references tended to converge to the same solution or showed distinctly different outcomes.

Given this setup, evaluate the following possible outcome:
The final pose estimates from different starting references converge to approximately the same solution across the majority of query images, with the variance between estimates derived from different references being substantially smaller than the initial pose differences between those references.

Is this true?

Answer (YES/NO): NO